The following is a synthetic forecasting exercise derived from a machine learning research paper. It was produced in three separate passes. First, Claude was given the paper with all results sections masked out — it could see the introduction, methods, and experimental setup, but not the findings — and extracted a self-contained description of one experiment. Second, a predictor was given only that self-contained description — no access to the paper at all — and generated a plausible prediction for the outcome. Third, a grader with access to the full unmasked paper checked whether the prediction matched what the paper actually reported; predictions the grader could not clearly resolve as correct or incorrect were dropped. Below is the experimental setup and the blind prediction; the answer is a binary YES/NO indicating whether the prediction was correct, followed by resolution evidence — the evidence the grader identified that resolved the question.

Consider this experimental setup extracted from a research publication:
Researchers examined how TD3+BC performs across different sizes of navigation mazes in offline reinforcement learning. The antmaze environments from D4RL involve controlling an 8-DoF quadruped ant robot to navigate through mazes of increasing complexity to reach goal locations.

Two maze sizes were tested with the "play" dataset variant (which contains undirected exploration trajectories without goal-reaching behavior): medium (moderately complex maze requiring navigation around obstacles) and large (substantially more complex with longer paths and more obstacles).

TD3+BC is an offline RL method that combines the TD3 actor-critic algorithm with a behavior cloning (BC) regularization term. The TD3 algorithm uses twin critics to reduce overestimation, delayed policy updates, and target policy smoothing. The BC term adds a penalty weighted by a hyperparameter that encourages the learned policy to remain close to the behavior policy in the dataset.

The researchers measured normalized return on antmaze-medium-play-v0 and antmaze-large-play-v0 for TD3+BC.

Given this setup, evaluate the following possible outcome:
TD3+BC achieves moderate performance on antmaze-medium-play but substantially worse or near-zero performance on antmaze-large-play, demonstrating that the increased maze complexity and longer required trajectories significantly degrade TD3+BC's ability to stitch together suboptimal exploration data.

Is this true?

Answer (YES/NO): NO